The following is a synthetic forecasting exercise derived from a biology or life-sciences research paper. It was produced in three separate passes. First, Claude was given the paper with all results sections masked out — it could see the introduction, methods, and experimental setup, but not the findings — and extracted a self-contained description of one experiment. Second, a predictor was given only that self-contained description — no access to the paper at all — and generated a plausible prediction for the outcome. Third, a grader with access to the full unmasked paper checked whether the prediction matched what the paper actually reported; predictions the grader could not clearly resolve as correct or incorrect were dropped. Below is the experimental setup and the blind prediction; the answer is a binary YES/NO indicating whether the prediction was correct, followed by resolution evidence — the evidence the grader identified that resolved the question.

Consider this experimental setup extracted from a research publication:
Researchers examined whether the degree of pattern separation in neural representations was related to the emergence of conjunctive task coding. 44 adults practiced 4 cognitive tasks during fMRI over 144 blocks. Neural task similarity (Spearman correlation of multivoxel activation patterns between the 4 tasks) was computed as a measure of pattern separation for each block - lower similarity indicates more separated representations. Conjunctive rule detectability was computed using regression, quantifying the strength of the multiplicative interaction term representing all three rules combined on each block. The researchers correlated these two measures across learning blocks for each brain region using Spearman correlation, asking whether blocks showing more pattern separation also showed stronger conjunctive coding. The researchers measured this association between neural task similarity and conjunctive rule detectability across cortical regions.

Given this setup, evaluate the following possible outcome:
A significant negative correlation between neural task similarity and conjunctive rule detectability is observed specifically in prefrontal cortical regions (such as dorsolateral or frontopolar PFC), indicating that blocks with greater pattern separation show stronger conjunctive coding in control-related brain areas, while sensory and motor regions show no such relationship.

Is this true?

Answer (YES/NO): NO